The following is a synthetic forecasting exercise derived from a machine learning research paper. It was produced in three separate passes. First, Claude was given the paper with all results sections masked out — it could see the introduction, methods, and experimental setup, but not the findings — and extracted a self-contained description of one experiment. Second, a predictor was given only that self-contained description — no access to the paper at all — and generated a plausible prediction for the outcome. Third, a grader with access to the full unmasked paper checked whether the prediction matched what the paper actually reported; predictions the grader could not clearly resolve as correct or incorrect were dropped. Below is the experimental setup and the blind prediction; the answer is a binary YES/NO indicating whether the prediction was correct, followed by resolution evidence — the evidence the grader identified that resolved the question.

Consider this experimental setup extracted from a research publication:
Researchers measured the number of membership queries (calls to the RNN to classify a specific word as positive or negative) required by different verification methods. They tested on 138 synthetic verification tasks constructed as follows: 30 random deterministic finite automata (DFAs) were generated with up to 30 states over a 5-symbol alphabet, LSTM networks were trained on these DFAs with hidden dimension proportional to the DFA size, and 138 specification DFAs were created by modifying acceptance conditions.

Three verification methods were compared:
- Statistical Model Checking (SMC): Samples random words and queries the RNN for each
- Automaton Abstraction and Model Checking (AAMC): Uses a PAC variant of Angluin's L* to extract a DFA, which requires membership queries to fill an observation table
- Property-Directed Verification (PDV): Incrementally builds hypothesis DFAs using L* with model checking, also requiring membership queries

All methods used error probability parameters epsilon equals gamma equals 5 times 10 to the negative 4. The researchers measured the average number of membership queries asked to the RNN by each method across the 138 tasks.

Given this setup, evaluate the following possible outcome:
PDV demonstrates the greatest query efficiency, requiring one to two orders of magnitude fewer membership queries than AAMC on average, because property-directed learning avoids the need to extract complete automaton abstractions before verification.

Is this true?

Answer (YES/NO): NO